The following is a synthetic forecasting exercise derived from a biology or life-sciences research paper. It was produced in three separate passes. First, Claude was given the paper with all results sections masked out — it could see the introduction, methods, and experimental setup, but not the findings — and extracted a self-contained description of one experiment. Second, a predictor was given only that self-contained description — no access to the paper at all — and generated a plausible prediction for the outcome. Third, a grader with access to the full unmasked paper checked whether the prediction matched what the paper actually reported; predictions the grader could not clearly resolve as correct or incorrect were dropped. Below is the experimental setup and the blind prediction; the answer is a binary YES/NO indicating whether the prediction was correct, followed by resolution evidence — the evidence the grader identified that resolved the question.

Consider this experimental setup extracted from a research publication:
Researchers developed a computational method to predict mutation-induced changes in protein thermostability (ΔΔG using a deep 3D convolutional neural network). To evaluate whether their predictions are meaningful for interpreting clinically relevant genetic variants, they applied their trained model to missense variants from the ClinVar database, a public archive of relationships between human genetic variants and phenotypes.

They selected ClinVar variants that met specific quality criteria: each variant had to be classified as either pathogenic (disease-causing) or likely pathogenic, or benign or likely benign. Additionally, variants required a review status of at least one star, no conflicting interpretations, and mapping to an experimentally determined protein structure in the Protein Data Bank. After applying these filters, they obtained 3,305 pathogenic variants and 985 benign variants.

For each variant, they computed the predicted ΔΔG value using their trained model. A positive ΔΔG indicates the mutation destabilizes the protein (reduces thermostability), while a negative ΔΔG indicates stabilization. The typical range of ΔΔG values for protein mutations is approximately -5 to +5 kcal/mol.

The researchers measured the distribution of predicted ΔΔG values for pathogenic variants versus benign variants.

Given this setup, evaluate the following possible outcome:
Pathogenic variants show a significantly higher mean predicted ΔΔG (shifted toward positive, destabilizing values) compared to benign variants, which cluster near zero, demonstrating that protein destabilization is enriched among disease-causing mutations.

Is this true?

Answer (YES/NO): NO